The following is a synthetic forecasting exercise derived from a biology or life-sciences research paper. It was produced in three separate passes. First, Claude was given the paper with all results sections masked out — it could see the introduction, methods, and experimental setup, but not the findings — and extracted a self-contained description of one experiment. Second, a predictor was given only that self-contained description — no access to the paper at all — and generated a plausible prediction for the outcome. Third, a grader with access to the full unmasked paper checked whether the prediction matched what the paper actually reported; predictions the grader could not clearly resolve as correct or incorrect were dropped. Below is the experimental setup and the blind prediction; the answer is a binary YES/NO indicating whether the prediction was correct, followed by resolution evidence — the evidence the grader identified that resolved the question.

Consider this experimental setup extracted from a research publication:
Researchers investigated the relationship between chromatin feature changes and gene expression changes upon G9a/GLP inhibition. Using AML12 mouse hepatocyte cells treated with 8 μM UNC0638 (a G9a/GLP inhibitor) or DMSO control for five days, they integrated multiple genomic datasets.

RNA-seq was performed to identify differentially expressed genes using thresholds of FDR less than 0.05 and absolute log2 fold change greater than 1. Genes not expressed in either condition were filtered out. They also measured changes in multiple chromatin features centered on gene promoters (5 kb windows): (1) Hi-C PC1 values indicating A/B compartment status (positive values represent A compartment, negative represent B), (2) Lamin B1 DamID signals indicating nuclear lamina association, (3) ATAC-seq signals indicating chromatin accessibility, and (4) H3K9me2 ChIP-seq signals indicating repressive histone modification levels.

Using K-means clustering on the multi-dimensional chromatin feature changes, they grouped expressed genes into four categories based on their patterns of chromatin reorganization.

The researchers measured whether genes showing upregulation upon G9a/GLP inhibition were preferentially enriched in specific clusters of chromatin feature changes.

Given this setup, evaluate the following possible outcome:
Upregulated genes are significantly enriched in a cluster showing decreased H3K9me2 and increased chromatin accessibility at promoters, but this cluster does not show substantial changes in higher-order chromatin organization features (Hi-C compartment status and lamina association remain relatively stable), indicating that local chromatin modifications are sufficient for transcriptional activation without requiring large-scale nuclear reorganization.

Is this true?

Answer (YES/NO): NO